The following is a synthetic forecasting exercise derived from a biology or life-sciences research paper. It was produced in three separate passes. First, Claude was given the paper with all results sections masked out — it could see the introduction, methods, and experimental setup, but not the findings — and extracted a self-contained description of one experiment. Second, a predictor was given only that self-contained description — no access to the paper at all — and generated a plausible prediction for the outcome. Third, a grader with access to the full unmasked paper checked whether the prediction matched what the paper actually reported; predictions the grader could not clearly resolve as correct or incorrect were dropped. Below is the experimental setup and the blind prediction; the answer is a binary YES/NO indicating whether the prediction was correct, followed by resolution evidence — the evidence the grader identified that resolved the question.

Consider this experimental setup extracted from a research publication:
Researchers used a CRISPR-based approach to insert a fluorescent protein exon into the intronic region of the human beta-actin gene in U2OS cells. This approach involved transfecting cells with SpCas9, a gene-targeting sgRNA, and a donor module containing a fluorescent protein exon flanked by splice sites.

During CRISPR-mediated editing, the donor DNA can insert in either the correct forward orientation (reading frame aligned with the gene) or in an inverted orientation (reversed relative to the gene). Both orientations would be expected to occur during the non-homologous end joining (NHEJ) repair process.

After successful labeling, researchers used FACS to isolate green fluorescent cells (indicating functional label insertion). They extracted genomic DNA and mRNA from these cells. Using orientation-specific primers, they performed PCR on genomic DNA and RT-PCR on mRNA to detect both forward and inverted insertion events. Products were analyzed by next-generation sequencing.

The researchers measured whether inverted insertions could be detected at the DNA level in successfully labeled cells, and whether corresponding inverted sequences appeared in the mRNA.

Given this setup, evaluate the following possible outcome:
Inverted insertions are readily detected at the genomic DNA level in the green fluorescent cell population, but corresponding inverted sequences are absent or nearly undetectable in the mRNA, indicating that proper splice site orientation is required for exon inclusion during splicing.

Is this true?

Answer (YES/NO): YES